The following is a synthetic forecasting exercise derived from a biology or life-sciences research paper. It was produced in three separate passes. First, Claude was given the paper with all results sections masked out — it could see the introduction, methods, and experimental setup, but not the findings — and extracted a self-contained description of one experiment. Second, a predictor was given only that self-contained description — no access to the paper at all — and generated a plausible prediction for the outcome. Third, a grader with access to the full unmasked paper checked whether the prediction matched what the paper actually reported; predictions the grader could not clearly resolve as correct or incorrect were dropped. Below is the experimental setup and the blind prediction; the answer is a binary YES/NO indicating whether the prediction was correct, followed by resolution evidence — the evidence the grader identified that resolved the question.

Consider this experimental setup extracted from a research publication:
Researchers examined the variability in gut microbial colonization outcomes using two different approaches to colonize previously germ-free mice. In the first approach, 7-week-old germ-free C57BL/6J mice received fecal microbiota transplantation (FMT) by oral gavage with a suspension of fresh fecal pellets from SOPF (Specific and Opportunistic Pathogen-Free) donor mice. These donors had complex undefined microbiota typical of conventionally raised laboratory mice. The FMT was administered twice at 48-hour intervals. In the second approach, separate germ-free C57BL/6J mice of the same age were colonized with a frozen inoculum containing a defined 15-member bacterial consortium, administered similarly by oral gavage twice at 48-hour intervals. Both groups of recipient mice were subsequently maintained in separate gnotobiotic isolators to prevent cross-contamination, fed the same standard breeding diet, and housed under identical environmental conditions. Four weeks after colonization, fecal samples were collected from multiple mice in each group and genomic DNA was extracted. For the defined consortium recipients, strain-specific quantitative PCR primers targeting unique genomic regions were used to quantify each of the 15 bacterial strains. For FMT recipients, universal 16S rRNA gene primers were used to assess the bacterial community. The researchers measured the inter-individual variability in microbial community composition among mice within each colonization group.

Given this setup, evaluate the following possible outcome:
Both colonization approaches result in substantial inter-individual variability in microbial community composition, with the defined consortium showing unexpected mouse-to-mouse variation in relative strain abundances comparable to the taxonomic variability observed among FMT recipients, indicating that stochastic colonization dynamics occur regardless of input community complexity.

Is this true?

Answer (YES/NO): NO